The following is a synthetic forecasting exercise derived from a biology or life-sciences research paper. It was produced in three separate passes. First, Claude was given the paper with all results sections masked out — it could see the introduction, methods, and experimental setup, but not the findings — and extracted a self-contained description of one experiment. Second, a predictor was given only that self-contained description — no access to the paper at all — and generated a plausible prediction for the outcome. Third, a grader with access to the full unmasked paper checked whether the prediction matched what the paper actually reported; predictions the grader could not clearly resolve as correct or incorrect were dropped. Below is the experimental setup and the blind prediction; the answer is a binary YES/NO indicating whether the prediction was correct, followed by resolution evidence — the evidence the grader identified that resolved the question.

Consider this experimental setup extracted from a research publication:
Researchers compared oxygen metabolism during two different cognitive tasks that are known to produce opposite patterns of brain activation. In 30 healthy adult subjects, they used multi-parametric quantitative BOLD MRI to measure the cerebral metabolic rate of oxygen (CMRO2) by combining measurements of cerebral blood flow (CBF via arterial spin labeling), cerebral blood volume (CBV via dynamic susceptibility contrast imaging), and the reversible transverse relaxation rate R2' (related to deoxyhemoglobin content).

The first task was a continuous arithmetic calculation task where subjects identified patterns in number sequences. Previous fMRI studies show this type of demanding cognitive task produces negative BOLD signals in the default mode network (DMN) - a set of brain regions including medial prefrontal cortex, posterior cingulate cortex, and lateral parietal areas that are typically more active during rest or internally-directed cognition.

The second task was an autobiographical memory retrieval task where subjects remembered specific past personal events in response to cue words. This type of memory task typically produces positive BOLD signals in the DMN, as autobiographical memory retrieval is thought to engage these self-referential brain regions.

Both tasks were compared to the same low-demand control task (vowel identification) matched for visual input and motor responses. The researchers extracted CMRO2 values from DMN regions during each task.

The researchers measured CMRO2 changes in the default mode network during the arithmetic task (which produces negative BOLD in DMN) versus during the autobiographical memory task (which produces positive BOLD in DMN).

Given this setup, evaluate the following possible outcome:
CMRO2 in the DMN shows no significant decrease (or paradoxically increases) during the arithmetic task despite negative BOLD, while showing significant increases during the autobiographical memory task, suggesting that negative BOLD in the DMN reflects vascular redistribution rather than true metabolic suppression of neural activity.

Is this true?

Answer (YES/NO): YES